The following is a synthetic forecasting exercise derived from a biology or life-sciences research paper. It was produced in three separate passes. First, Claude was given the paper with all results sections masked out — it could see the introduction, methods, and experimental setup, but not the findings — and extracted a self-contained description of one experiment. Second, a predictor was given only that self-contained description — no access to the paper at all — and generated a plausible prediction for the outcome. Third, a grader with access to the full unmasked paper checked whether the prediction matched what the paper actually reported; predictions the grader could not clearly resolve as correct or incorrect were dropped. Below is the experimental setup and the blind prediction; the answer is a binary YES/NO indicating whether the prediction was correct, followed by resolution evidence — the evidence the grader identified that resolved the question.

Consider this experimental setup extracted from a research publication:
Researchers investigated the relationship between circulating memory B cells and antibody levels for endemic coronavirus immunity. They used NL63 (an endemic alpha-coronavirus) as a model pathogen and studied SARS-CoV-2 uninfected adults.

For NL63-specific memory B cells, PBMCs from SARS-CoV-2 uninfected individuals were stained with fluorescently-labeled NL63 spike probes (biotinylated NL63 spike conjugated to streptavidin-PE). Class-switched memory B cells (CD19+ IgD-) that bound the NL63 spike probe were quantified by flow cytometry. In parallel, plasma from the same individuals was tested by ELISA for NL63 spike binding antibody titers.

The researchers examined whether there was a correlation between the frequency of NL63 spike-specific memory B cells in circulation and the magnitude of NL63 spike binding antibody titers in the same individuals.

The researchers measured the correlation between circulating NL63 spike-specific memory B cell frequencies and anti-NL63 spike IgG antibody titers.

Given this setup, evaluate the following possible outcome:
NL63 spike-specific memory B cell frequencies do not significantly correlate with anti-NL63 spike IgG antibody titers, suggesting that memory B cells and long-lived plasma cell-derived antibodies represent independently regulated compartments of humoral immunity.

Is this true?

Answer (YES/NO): YES